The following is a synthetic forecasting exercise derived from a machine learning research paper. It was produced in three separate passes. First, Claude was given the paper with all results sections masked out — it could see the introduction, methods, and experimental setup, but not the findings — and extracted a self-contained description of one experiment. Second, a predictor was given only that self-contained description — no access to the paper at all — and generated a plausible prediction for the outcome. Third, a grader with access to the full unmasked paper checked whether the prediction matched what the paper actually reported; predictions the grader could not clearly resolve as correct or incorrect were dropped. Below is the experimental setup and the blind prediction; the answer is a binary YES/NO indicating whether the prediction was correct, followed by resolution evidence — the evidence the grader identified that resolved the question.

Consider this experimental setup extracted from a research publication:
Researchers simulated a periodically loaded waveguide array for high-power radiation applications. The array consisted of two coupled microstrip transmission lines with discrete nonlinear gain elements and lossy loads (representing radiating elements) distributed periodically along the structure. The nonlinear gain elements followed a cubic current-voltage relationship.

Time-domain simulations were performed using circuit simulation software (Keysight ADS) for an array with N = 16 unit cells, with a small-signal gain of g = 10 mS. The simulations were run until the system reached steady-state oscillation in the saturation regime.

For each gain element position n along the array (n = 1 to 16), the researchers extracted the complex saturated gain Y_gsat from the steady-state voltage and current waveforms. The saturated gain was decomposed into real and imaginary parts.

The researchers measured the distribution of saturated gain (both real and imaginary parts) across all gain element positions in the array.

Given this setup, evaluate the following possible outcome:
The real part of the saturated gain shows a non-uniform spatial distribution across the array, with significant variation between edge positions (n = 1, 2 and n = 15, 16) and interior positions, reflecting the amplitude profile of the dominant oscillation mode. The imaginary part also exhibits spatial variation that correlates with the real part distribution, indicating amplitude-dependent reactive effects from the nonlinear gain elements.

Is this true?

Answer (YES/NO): NO